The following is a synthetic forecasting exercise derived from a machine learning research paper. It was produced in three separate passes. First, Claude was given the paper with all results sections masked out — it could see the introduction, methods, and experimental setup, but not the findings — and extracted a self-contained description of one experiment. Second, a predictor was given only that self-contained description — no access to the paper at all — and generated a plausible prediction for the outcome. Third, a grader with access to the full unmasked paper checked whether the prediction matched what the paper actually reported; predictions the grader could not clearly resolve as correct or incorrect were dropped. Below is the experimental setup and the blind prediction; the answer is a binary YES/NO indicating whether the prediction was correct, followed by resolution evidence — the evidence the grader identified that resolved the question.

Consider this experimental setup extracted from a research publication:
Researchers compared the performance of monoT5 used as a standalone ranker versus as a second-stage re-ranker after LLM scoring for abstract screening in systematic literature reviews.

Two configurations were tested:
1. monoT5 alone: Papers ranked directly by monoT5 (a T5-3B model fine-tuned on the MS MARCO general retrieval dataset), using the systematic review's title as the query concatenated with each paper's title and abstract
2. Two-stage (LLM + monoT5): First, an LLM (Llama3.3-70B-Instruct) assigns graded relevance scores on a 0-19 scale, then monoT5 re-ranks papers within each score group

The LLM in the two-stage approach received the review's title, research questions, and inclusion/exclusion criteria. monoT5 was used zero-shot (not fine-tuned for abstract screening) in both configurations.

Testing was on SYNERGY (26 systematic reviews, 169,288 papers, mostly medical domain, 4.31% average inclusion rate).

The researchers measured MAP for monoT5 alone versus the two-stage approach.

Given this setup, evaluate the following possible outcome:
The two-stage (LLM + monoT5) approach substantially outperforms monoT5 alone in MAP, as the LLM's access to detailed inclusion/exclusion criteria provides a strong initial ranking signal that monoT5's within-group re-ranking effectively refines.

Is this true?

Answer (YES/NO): YES